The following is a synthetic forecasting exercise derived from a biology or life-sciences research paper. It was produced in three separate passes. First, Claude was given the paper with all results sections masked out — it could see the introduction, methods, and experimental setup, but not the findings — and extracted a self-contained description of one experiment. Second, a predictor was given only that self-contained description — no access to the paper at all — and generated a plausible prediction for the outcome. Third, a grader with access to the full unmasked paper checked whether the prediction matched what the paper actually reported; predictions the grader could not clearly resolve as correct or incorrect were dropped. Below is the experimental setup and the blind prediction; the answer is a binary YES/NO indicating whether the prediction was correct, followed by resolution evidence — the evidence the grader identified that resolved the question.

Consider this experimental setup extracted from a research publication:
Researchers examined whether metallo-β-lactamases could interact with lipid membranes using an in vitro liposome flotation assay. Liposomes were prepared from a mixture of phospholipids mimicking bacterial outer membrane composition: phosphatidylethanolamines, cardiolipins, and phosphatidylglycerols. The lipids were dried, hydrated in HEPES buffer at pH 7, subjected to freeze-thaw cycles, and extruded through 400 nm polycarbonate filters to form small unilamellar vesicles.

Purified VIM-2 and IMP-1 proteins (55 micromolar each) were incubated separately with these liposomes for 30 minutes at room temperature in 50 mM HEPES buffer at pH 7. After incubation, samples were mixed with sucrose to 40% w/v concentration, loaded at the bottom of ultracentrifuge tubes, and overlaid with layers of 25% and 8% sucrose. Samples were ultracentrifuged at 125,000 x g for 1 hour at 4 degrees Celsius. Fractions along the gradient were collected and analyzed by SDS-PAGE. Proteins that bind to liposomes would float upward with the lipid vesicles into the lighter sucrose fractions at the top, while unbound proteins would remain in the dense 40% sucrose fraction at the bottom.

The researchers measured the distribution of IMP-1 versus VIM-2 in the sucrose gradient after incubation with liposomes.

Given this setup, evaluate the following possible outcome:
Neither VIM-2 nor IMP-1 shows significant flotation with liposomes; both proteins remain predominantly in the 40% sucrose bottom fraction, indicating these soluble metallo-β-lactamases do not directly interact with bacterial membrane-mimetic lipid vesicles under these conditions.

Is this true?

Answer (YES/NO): NO